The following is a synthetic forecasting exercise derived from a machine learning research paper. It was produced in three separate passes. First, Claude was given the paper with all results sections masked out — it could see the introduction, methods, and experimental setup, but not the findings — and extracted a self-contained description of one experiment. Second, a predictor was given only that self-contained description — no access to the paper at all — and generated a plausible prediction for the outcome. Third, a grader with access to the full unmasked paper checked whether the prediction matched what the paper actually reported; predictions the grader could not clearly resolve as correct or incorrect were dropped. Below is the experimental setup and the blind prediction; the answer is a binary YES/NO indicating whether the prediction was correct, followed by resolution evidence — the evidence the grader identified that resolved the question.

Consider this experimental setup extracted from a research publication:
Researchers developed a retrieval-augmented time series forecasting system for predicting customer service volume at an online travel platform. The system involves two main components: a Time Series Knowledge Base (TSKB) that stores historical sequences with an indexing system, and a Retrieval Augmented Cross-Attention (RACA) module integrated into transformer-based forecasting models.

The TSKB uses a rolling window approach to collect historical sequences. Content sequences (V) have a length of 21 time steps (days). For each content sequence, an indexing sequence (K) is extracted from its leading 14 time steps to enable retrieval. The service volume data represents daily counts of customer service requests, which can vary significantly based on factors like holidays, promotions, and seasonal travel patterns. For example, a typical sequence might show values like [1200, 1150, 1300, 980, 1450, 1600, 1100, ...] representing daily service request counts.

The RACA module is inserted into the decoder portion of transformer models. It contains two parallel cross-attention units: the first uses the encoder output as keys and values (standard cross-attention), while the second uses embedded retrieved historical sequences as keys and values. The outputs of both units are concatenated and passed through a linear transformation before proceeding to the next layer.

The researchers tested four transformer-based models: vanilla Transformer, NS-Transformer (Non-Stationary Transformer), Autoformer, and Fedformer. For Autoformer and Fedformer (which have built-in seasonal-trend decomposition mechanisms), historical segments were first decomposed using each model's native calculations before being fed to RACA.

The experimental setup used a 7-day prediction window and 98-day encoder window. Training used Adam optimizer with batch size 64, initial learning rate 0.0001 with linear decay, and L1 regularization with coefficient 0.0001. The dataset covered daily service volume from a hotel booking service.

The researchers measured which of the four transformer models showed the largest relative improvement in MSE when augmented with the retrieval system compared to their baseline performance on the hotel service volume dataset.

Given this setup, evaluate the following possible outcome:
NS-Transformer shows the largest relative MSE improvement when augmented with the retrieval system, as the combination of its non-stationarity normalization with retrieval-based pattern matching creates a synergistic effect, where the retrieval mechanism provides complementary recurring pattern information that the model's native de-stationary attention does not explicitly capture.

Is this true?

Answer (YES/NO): NO